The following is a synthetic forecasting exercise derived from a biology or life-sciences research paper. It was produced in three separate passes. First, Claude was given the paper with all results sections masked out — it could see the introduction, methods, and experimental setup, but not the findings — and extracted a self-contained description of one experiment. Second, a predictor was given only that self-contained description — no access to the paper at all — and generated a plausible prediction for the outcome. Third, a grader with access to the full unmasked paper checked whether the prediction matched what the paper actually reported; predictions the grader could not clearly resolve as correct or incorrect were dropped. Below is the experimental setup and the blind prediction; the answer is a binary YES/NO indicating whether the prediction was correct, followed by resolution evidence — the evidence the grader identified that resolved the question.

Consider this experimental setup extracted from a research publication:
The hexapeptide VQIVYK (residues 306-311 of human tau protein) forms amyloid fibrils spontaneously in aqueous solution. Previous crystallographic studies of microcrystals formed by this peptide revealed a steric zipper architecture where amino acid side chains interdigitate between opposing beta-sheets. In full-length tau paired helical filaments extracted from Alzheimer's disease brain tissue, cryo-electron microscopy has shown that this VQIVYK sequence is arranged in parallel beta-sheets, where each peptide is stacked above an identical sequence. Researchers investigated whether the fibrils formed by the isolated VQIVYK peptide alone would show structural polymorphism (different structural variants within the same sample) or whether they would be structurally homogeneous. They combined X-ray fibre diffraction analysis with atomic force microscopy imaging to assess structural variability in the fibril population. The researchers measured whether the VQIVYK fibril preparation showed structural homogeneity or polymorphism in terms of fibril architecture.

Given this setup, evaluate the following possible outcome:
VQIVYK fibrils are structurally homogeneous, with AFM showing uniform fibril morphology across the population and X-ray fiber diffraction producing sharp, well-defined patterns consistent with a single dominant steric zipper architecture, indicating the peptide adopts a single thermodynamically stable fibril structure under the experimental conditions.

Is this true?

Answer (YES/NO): NO